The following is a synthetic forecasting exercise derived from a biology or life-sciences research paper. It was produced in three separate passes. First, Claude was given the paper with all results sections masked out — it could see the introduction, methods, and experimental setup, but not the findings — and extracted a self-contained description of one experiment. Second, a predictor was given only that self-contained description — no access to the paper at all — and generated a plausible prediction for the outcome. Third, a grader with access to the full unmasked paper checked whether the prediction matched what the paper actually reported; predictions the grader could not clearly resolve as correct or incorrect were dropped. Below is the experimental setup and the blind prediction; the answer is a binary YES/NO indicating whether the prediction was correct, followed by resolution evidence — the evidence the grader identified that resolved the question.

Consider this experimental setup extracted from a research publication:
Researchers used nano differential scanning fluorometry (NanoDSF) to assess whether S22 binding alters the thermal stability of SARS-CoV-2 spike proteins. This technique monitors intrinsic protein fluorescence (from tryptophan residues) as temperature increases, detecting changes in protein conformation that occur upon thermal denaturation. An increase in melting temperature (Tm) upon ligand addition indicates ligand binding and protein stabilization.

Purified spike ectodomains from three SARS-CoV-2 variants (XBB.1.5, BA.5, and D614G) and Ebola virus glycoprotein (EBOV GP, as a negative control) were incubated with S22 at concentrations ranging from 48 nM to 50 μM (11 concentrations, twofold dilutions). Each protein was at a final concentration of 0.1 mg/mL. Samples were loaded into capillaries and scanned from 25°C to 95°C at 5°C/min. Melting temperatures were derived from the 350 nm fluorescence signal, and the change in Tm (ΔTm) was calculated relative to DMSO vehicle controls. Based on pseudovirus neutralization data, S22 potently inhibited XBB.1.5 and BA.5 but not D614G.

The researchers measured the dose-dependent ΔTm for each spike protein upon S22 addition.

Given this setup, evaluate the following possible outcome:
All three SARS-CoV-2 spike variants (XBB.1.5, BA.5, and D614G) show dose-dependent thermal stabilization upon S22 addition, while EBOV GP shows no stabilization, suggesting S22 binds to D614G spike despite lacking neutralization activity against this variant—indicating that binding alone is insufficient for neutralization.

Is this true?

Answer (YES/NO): NO